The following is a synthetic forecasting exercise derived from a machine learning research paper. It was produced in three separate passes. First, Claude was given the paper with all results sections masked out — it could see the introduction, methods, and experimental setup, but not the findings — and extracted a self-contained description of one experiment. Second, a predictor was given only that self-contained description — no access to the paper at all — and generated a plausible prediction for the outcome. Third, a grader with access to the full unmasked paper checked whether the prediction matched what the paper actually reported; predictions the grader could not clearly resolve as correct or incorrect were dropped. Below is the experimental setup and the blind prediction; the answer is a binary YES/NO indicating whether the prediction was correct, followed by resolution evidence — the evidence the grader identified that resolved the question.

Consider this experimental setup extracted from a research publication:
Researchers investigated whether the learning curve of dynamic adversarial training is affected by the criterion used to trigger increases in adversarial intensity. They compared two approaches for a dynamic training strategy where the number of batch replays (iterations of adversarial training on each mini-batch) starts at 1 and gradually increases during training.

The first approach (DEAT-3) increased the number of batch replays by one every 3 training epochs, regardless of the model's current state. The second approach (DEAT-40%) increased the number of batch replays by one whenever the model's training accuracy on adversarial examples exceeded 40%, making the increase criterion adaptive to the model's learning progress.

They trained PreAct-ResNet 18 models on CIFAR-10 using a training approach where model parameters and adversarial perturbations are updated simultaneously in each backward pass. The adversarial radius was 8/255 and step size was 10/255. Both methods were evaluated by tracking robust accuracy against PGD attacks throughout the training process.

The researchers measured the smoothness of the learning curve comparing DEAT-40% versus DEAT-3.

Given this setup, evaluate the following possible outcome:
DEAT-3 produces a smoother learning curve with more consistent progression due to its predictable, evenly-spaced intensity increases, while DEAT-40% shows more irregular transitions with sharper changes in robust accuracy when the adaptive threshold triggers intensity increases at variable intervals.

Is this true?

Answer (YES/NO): NO